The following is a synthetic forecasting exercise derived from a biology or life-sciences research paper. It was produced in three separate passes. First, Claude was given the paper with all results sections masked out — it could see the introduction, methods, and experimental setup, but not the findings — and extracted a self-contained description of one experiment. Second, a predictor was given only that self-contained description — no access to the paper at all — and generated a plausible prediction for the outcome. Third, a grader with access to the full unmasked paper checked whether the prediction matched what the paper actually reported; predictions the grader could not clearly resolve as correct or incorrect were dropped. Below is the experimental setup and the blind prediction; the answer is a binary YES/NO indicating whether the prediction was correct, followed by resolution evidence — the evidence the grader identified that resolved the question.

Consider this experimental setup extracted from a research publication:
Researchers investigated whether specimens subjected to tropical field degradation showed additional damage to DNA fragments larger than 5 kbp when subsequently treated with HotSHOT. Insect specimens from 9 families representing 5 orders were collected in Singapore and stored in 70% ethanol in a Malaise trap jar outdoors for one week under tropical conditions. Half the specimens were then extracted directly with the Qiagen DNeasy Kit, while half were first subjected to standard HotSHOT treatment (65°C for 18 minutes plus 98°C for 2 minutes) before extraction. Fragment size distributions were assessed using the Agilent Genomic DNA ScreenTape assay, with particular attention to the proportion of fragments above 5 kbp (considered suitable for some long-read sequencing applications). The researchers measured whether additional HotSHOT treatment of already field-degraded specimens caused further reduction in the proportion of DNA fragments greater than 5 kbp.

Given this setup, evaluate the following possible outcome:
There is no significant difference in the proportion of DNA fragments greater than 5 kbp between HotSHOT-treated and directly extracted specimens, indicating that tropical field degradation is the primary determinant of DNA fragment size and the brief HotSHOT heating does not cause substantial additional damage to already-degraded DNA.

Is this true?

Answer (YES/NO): YES